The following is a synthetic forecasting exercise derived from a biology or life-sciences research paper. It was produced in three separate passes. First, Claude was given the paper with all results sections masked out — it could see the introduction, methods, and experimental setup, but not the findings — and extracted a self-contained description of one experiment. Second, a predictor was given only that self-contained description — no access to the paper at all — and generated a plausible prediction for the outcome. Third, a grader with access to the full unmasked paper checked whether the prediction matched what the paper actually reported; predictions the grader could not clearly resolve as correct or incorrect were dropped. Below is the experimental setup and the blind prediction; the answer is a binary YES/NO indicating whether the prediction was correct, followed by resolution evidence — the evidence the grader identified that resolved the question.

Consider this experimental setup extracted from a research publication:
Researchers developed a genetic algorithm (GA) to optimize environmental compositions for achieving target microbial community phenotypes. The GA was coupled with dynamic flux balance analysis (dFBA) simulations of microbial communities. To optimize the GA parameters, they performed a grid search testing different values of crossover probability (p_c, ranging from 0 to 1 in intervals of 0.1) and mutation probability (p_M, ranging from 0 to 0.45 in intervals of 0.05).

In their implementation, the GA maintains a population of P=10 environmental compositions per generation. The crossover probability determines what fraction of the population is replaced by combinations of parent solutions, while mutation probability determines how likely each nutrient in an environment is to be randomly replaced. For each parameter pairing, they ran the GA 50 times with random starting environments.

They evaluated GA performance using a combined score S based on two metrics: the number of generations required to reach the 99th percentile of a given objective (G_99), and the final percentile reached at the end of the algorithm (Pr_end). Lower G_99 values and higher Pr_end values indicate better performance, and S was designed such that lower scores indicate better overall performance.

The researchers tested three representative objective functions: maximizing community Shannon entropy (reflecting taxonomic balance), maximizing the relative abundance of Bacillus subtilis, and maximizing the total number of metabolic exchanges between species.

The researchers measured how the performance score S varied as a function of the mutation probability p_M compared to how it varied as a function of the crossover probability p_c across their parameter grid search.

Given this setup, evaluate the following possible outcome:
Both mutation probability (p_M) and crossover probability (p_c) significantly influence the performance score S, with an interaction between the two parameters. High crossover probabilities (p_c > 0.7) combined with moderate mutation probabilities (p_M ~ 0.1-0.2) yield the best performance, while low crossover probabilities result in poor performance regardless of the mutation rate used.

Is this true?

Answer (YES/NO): NO